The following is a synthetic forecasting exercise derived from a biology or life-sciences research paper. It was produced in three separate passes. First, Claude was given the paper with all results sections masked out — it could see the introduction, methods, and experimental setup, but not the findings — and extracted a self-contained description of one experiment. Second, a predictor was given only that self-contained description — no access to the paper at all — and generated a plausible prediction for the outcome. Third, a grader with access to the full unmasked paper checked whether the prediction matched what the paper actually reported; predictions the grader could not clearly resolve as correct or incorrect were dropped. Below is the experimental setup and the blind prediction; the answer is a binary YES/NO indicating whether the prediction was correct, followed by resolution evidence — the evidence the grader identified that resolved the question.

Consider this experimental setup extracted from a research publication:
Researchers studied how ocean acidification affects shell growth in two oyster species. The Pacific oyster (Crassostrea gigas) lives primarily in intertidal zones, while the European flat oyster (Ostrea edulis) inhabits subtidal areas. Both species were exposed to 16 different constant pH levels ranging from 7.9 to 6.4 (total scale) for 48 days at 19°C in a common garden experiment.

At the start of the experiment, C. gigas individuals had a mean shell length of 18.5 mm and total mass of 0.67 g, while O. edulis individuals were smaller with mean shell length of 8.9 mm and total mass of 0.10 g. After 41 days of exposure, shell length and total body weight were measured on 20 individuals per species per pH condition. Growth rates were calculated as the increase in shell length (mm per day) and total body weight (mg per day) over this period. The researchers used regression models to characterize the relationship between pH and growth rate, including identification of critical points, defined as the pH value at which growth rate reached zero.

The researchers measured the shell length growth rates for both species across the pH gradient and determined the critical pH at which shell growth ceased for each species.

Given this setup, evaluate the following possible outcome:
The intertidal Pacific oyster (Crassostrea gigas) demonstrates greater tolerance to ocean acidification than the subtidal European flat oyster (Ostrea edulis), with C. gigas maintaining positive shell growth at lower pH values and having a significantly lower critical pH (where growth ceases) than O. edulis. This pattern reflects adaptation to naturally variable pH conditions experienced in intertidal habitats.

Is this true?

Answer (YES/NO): NO